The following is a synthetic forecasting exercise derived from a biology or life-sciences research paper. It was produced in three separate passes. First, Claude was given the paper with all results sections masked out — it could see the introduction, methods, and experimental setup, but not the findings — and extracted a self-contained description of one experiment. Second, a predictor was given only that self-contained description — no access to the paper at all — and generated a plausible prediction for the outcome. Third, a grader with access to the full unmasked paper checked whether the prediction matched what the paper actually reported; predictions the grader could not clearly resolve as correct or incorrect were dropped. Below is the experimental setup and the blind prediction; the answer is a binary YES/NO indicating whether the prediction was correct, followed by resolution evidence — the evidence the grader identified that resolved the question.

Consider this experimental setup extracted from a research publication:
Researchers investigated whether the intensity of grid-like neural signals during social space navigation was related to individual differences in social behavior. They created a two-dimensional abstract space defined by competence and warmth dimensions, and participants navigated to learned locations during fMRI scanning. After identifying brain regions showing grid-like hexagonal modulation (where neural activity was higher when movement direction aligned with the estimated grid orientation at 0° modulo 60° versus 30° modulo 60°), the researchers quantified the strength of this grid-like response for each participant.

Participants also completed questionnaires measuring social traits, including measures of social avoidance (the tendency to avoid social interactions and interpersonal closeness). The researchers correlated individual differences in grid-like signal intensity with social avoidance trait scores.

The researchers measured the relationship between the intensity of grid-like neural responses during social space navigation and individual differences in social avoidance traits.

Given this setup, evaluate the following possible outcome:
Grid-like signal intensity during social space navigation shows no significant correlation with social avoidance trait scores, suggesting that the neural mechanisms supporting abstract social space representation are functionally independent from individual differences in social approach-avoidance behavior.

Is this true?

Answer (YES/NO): NO